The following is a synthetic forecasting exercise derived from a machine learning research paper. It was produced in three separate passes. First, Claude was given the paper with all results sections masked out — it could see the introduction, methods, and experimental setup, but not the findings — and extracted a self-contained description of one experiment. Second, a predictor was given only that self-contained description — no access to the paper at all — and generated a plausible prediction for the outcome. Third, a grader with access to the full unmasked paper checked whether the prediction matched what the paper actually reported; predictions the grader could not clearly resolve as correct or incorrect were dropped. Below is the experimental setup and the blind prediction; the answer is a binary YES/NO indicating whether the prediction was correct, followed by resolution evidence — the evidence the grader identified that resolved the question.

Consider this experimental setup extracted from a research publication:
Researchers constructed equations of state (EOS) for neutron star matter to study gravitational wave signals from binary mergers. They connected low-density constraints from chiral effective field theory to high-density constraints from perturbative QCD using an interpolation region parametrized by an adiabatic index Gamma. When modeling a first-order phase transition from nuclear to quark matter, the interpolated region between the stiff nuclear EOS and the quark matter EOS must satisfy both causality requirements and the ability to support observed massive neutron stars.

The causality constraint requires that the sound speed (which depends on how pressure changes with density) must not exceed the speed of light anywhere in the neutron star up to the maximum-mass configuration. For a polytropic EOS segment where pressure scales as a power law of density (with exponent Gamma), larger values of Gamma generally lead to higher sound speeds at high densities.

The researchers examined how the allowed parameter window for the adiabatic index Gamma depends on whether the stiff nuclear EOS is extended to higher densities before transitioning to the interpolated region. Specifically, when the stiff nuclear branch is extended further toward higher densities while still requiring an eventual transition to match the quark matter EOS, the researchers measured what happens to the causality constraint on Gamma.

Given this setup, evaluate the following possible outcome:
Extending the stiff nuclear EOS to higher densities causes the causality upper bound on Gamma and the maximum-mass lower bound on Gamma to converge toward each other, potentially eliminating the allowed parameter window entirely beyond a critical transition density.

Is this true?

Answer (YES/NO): NO